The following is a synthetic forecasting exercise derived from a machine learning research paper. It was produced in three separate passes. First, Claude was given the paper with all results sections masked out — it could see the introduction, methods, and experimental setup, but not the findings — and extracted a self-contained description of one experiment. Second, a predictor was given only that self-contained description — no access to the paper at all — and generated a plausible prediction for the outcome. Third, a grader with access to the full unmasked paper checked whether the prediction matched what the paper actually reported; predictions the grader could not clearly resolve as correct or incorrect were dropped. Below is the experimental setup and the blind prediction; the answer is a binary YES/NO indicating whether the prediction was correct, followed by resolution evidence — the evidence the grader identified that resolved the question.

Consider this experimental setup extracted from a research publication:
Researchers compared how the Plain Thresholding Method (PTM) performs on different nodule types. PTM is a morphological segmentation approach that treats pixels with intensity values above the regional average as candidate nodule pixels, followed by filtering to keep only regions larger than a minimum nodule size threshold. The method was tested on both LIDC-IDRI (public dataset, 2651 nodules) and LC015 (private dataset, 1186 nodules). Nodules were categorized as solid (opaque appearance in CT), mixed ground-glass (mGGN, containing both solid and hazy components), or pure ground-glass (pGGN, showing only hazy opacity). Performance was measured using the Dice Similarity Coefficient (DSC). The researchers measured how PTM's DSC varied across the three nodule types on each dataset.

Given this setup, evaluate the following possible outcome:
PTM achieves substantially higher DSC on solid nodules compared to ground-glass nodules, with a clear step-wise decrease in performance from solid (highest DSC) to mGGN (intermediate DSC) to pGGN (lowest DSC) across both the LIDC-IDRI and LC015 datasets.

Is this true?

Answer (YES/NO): NO